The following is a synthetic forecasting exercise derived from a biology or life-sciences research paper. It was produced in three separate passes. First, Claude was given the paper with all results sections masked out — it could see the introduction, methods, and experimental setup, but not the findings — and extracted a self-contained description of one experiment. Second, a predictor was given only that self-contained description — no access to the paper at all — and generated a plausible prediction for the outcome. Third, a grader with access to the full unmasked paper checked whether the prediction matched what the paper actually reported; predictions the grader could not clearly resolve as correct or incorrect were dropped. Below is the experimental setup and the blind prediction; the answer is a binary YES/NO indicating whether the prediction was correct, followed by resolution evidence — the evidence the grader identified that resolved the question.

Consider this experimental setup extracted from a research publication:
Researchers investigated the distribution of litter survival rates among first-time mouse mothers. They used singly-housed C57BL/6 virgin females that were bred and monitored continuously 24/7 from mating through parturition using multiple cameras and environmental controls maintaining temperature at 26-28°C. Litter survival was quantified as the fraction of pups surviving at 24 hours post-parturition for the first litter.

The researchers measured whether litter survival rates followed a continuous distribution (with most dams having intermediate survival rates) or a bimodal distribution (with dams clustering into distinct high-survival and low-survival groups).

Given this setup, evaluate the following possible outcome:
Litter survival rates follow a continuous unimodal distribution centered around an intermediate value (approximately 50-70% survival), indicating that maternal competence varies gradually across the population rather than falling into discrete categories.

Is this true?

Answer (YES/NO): NO